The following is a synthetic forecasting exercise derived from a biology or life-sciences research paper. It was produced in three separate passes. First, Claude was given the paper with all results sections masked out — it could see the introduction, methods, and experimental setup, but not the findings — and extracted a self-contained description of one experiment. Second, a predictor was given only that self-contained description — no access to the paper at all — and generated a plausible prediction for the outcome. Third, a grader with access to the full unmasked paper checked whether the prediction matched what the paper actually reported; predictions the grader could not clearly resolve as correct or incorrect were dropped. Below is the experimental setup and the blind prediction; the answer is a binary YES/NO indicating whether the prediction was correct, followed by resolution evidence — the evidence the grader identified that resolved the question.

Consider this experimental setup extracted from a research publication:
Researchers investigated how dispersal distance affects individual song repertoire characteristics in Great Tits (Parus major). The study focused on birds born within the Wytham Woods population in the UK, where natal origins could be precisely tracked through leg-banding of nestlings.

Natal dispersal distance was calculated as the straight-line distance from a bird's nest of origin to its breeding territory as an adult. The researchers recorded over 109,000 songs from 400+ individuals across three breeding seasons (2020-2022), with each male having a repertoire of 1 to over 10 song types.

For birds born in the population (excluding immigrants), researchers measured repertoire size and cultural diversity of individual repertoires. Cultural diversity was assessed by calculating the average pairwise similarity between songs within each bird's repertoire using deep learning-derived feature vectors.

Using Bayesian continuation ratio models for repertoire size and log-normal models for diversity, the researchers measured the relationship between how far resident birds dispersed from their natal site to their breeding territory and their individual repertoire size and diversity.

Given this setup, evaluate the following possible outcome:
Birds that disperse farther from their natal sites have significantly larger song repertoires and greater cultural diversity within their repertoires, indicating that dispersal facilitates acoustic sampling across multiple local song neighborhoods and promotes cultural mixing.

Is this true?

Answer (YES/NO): NO